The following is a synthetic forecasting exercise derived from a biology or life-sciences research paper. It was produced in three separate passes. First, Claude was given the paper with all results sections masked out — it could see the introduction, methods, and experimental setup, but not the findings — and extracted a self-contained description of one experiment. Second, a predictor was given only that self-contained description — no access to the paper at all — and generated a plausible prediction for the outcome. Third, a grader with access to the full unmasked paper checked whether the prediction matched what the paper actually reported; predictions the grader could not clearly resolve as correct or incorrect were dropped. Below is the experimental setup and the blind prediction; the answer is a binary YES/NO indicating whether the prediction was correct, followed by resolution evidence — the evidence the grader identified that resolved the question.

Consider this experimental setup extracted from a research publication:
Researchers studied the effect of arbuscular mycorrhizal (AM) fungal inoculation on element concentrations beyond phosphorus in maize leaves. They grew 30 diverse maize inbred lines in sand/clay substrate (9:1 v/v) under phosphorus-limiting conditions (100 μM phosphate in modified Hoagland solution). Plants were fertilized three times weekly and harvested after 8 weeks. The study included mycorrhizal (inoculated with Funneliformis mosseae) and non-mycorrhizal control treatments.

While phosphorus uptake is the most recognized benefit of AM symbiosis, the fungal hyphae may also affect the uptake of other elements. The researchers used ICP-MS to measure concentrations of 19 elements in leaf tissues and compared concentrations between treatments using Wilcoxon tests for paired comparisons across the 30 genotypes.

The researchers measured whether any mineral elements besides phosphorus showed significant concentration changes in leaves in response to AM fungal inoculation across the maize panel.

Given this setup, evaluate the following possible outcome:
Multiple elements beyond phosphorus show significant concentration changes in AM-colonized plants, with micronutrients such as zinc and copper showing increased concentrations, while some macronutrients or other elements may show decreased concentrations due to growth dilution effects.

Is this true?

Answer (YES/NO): NO